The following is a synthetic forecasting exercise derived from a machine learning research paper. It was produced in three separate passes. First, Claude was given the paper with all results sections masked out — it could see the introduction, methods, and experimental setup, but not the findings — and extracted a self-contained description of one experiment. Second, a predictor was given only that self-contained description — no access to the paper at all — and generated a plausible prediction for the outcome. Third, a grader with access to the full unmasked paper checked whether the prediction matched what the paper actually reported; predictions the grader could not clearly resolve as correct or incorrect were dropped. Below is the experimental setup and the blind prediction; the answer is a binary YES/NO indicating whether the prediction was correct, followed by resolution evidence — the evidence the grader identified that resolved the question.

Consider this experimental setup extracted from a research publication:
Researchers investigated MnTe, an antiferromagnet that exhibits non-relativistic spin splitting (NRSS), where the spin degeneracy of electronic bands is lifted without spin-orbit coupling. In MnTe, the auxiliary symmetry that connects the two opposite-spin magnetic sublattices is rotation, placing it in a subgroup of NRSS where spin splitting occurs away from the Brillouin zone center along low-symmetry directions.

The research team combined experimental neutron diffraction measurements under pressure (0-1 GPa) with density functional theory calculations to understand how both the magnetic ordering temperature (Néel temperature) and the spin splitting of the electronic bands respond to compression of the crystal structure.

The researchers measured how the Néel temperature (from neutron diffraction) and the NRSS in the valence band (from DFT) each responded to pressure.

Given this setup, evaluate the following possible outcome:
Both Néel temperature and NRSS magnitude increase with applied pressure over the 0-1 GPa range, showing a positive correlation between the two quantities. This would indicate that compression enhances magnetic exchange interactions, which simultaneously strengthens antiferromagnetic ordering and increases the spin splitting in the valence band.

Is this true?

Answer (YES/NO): YES